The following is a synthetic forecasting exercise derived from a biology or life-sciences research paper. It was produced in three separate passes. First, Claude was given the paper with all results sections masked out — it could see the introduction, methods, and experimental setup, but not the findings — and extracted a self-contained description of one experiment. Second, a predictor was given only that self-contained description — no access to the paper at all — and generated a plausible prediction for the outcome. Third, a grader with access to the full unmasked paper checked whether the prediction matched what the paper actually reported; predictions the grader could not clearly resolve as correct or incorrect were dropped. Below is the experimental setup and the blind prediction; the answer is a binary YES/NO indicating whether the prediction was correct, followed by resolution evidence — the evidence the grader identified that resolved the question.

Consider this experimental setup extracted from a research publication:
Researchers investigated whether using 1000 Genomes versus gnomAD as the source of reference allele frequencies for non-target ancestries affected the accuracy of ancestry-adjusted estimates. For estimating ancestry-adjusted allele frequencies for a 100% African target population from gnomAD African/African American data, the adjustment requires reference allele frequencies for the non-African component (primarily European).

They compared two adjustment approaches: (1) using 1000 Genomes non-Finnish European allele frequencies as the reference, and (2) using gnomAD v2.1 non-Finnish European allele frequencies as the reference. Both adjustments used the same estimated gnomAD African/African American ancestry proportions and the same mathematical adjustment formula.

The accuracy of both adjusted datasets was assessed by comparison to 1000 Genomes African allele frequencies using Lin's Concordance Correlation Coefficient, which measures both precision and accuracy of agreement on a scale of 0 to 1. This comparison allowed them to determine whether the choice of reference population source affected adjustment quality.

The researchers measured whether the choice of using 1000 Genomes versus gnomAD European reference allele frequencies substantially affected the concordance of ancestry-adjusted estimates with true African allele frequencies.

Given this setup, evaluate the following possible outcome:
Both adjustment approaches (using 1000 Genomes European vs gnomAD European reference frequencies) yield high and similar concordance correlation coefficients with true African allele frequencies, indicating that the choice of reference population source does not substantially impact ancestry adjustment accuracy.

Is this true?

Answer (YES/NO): YES